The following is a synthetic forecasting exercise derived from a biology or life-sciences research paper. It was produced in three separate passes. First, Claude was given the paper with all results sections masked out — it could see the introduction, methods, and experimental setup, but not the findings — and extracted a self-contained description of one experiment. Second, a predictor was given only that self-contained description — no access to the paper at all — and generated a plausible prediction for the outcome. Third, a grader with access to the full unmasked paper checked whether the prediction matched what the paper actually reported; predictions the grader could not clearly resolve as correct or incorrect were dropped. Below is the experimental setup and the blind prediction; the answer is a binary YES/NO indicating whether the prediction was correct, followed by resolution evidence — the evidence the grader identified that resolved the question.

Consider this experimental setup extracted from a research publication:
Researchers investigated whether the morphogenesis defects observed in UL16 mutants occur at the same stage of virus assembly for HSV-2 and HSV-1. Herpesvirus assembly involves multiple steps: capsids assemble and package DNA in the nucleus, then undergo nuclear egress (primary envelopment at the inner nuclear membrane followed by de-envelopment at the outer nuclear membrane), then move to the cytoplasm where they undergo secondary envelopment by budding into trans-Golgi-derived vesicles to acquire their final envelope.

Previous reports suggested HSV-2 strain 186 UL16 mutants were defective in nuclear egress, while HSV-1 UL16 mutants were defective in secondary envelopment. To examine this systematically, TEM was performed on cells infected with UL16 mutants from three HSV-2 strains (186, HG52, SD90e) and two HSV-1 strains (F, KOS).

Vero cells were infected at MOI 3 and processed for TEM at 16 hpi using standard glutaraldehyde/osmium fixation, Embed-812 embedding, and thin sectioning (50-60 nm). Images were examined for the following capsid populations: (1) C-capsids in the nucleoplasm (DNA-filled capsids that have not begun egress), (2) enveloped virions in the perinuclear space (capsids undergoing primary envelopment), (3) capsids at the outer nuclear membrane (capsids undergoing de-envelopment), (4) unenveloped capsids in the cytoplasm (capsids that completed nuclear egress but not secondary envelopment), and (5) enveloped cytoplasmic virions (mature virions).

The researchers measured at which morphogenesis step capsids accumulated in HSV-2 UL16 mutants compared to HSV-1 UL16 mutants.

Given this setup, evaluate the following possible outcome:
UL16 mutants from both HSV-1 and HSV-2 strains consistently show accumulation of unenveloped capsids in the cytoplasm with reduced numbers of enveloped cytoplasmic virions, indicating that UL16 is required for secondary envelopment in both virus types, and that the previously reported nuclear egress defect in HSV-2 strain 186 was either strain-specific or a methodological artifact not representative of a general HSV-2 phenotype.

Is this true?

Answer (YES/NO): NO